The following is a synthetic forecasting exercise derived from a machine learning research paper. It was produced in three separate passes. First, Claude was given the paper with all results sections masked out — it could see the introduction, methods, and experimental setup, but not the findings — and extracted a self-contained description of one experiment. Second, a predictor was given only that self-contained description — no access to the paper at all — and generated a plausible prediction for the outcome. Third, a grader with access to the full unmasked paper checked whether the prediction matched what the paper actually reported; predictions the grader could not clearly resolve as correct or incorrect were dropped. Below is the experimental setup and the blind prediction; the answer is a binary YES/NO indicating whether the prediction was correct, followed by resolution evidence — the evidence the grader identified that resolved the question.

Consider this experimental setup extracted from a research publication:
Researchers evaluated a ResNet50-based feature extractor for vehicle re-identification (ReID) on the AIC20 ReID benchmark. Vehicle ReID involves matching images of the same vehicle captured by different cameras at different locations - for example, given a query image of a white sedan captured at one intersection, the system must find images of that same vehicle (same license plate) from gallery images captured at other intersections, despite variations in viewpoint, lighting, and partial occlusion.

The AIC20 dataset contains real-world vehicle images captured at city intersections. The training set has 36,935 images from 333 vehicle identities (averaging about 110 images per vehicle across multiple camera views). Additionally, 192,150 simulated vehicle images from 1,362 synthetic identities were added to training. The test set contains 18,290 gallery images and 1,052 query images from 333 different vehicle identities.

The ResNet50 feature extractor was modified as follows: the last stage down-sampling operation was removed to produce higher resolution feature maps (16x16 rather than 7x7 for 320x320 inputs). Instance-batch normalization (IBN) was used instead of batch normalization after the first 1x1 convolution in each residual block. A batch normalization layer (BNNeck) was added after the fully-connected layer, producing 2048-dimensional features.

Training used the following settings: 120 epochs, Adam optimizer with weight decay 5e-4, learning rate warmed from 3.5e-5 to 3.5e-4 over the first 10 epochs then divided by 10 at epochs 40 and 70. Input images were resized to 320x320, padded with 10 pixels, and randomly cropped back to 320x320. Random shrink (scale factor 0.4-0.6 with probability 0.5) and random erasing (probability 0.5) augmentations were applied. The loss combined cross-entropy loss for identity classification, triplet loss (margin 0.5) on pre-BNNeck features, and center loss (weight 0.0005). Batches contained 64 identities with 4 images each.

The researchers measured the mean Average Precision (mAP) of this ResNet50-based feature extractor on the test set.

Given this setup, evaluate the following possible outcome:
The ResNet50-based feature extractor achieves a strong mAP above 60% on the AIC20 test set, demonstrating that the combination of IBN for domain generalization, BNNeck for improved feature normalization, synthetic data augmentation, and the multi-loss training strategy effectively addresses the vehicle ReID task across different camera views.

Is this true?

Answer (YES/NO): YES